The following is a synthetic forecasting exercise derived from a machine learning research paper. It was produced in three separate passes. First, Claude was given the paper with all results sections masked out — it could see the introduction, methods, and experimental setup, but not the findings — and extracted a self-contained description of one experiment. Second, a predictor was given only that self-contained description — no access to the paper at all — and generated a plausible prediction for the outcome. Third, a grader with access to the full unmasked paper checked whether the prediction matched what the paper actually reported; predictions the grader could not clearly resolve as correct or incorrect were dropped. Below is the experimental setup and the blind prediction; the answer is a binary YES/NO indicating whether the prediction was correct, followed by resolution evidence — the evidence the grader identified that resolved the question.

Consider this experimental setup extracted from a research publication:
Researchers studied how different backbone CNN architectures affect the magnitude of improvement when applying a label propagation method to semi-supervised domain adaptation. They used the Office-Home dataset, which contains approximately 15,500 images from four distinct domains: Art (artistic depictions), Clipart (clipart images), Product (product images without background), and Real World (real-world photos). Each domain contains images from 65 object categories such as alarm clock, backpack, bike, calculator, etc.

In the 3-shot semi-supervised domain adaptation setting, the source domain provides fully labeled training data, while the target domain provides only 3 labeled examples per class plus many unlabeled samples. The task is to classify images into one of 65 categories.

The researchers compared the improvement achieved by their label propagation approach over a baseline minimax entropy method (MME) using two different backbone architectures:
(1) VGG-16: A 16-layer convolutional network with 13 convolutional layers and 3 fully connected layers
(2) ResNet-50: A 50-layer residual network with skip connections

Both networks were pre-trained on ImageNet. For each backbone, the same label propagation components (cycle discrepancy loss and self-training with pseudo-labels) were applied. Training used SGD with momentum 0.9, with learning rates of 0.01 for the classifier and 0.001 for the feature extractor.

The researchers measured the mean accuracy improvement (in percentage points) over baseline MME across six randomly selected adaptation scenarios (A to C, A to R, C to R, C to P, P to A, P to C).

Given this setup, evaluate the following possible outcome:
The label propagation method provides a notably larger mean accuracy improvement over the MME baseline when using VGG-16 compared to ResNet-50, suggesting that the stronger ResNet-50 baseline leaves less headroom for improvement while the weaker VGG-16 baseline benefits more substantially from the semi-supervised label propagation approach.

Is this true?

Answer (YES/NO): NO